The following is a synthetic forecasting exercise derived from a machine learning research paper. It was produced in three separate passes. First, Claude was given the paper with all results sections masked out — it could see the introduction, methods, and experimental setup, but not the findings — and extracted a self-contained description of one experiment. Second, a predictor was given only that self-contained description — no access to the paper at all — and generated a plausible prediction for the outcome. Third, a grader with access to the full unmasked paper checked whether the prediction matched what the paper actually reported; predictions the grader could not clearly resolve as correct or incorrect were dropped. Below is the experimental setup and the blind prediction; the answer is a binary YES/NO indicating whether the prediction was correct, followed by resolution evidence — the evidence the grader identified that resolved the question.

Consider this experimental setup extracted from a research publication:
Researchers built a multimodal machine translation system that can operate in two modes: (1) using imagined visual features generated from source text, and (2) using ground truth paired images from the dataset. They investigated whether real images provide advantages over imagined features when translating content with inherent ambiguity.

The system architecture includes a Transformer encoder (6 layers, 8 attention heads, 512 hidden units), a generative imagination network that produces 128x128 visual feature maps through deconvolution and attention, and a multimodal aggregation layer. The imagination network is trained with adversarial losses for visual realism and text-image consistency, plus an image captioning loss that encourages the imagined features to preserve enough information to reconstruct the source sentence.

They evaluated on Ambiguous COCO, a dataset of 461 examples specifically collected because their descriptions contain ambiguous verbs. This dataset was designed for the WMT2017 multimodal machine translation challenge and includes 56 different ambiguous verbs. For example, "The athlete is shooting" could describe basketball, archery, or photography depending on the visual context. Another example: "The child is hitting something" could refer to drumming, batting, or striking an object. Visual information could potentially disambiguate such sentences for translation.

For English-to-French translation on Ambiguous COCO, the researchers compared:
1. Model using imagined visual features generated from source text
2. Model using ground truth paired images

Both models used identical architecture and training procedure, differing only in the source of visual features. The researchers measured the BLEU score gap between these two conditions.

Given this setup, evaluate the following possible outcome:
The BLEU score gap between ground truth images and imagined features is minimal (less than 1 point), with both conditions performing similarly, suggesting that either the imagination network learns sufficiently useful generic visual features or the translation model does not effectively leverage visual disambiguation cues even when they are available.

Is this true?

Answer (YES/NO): YES